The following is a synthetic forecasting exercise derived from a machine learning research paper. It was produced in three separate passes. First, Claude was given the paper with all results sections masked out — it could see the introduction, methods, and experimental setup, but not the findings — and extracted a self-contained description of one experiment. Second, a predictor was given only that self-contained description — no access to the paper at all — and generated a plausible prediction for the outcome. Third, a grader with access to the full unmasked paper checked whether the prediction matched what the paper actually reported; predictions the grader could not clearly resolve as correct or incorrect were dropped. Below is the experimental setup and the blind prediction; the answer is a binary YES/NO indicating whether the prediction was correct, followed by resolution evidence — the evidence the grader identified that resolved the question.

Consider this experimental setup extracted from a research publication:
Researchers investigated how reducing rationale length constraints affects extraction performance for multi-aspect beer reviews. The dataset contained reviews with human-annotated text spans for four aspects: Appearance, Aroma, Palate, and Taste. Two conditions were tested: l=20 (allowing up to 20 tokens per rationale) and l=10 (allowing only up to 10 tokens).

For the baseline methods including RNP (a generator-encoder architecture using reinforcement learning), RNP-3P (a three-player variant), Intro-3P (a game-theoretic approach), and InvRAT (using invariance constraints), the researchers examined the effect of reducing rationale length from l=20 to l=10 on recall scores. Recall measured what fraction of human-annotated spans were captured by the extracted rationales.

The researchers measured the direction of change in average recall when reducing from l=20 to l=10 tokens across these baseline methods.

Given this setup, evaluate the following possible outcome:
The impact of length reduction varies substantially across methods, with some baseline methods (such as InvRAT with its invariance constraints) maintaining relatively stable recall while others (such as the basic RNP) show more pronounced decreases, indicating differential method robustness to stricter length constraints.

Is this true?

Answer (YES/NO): NO